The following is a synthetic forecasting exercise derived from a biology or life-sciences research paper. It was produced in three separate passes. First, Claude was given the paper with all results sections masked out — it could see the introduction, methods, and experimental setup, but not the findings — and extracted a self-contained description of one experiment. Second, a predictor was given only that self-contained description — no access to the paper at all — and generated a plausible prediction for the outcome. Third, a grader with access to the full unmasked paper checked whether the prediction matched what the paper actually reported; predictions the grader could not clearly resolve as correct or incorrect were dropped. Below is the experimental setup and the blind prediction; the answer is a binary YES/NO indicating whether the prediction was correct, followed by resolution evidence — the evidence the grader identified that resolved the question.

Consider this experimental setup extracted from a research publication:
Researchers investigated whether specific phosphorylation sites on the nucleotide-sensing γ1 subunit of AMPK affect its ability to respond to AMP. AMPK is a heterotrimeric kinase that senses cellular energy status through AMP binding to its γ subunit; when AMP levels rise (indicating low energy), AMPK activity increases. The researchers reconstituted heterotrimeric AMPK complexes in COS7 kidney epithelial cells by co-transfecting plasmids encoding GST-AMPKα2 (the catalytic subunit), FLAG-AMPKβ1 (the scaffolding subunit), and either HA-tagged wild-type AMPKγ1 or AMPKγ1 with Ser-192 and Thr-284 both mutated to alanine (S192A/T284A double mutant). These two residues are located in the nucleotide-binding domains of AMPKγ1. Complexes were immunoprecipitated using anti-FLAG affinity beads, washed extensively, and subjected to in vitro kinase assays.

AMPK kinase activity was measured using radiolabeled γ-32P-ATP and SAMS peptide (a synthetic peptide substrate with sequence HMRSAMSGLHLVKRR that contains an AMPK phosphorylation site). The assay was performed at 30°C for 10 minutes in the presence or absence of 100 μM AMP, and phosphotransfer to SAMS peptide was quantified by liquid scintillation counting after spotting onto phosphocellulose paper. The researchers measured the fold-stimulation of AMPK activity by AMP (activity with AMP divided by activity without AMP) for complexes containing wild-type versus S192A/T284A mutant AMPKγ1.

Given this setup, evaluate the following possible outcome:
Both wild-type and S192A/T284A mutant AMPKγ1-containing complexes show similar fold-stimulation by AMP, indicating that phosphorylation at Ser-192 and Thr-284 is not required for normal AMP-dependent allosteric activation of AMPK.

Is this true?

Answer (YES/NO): YES